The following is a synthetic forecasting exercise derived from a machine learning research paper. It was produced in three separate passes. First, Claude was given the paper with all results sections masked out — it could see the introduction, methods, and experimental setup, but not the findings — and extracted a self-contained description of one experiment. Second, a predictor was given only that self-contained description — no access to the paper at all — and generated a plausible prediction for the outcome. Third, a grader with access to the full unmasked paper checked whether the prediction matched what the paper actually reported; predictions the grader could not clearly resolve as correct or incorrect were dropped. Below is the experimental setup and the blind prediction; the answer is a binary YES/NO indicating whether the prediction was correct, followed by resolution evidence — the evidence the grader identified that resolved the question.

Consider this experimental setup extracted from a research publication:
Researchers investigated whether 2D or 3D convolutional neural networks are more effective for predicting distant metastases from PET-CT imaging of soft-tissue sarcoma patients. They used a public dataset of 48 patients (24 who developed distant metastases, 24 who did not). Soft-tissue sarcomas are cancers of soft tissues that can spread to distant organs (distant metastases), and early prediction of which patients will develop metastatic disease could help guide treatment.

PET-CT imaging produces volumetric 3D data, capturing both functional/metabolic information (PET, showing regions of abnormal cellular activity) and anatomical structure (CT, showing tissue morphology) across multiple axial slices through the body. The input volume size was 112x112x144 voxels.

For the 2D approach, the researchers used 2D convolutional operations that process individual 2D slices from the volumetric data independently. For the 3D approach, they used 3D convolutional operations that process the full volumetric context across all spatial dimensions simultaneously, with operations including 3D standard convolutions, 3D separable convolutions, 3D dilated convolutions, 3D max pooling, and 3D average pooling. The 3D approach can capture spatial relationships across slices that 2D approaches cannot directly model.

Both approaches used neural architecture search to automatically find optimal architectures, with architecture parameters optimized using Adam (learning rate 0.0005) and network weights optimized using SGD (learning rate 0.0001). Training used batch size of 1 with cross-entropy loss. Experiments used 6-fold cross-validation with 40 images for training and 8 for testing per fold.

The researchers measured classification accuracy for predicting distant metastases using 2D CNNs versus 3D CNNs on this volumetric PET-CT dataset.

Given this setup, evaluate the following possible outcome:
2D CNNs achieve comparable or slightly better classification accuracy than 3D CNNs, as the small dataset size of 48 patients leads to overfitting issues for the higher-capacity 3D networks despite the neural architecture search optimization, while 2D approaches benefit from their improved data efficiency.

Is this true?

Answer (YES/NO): NO